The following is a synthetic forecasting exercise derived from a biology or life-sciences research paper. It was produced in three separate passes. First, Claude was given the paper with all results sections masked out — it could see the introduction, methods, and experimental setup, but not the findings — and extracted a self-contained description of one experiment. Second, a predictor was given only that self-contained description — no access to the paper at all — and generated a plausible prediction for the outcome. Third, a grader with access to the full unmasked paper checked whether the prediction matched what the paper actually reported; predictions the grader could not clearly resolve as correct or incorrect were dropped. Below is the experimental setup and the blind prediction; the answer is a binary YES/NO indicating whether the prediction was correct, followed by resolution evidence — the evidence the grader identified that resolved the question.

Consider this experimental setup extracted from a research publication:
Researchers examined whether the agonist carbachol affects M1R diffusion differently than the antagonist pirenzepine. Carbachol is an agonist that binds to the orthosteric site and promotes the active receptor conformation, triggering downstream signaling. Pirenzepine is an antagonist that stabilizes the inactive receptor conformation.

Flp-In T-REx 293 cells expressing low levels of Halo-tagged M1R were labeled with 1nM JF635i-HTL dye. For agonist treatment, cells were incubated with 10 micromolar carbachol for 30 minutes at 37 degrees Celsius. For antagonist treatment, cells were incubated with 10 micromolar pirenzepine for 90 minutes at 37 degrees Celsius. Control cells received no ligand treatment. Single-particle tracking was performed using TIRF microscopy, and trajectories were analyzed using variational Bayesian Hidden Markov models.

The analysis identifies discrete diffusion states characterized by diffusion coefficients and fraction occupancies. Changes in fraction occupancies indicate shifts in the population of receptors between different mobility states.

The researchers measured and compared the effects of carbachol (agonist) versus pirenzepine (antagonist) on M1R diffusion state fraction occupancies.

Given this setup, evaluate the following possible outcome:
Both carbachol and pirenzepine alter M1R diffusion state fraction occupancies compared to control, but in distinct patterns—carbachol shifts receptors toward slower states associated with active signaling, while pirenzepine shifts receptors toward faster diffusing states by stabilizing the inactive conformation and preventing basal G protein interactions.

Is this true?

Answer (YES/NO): NO